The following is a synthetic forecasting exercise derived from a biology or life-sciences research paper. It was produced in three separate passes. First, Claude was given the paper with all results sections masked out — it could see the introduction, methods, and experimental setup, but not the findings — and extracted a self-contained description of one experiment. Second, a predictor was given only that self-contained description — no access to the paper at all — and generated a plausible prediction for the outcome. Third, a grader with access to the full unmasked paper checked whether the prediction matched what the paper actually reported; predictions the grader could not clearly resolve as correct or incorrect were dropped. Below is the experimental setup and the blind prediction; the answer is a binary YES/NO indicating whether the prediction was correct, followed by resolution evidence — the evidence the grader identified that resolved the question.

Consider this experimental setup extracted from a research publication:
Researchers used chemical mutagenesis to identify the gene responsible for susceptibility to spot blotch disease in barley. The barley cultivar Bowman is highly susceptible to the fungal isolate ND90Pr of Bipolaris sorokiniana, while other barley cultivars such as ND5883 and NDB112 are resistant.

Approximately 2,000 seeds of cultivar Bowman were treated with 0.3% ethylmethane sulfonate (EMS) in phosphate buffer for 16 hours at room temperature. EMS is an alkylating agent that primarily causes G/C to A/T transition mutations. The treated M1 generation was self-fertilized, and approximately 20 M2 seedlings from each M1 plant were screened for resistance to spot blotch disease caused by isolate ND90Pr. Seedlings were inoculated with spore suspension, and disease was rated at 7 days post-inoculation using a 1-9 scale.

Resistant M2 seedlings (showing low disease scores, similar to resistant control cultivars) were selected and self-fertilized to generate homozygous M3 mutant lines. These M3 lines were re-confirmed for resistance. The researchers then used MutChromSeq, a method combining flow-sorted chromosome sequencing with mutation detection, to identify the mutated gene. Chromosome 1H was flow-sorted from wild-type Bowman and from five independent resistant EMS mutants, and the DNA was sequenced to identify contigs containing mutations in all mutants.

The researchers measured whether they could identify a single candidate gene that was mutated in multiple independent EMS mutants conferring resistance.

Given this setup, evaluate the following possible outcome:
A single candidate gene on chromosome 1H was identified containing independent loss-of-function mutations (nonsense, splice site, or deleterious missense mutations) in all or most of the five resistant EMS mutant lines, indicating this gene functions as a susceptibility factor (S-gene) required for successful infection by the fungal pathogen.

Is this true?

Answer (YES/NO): YES